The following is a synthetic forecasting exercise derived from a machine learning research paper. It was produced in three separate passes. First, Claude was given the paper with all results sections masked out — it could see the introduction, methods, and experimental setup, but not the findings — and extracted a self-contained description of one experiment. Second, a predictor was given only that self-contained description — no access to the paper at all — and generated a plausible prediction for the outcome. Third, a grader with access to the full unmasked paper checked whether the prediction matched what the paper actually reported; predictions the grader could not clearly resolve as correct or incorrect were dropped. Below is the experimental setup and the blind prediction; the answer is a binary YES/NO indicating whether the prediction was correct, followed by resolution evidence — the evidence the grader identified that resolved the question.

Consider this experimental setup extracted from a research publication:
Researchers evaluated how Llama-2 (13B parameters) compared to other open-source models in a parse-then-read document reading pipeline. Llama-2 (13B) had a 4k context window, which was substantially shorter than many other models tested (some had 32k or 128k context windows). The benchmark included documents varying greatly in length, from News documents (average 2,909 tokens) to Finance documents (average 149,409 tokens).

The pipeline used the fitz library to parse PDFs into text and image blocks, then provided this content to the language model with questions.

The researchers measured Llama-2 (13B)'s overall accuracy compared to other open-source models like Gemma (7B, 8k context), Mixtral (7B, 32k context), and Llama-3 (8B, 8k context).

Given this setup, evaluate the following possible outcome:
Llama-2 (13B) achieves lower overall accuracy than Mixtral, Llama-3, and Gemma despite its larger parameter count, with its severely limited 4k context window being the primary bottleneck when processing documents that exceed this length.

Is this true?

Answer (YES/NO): YES